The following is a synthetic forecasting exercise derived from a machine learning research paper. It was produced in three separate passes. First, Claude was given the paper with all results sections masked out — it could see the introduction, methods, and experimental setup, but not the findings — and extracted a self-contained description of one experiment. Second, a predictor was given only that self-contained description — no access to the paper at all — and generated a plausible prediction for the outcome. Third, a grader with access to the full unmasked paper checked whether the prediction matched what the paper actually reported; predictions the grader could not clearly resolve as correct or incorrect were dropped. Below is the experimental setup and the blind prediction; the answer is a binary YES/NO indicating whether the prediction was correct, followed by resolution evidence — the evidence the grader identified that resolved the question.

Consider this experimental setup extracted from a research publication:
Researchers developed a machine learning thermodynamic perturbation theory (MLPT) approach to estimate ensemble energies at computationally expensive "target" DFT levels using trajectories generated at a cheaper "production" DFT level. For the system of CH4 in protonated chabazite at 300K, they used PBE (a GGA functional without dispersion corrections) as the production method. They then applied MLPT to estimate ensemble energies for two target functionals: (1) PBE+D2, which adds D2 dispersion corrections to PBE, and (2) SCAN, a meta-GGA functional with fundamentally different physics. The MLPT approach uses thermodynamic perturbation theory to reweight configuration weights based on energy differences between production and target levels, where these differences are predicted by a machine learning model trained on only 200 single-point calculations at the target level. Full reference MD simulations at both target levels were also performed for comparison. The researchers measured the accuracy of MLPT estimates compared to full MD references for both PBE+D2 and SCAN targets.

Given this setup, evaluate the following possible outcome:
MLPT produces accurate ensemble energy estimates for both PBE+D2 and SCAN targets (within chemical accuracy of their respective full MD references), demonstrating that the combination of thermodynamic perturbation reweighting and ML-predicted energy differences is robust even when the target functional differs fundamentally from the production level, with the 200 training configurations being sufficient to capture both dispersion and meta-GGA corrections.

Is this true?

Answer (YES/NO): NO